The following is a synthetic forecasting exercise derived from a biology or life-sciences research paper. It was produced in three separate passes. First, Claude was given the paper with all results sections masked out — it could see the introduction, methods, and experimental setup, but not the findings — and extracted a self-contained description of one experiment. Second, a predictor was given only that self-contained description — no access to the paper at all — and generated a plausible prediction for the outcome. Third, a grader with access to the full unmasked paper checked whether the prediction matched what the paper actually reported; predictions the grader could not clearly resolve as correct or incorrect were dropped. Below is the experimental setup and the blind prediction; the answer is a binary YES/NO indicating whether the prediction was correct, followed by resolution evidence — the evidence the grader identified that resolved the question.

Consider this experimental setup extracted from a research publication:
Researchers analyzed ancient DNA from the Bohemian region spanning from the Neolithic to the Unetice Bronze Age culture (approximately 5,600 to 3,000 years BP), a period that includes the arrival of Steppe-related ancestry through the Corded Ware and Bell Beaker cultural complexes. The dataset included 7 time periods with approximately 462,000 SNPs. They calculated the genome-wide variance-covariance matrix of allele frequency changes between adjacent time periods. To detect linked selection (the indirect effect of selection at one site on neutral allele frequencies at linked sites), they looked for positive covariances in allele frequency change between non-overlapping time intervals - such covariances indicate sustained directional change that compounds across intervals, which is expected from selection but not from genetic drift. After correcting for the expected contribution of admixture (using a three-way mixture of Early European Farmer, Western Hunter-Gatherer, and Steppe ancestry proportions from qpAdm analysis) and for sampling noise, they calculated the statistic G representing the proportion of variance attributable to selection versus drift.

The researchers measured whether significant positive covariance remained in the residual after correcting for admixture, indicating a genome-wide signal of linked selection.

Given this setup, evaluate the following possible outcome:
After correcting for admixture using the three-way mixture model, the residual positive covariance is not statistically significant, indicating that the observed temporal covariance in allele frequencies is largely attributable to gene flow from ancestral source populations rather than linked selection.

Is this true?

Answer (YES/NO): YES